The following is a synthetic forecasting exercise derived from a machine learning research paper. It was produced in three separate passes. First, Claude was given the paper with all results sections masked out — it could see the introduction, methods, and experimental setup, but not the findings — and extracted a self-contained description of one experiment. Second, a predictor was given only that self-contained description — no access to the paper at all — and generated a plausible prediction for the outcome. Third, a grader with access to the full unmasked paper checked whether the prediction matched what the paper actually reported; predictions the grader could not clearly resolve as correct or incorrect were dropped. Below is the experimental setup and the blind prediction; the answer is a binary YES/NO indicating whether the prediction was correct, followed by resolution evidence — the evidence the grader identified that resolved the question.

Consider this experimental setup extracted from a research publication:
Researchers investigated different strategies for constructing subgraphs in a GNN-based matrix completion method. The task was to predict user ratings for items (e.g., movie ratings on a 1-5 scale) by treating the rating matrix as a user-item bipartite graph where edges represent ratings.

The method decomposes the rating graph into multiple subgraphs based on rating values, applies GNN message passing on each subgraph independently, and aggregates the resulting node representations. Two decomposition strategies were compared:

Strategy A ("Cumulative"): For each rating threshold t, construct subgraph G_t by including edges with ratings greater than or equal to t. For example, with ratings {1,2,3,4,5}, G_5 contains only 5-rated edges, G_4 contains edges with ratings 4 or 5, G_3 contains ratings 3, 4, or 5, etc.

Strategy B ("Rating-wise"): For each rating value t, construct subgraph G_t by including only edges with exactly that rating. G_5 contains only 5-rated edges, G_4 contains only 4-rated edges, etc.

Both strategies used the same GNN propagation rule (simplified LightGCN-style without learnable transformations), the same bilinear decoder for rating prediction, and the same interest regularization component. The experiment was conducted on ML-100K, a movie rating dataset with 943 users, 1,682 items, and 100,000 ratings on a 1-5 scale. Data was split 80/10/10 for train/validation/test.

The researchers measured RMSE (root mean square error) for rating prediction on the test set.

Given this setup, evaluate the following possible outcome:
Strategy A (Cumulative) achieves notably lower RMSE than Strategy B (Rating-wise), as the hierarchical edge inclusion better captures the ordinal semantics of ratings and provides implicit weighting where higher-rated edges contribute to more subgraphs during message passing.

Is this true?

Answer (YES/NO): YES